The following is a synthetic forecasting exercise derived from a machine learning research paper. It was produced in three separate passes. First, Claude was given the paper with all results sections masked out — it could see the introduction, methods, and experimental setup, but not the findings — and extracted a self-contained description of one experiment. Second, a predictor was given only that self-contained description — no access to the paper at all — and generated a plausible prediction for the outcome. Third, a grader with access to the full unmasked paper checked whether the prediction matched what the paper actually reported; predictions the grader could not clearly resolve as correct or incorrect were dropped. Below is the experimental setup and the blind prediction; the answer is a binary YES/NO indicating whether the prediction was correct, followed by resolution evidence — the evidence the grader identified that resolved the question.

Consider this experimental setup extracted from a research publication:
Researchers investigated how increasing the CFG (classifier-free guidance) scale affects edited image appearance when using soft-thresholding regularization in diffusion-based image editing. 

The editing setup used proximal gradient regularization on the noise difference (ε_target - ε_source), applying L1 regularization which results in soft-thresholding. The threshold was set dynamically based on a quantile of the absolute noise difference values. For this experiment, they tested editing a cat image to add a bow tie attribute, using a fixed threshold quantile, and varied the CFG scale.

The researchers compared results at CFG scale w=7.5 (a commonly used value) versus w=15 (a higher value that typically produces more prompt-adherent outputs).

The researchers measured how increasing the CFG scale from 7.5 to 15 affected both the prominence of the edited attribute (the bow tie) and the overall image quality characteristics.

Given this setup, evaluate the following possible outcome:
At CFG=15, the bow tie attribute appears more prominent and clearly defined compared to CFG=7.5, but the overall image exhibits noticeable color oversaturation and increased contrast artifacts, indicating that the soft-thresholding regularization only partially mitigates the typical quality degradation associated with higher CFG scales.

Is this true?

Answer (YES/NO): YES